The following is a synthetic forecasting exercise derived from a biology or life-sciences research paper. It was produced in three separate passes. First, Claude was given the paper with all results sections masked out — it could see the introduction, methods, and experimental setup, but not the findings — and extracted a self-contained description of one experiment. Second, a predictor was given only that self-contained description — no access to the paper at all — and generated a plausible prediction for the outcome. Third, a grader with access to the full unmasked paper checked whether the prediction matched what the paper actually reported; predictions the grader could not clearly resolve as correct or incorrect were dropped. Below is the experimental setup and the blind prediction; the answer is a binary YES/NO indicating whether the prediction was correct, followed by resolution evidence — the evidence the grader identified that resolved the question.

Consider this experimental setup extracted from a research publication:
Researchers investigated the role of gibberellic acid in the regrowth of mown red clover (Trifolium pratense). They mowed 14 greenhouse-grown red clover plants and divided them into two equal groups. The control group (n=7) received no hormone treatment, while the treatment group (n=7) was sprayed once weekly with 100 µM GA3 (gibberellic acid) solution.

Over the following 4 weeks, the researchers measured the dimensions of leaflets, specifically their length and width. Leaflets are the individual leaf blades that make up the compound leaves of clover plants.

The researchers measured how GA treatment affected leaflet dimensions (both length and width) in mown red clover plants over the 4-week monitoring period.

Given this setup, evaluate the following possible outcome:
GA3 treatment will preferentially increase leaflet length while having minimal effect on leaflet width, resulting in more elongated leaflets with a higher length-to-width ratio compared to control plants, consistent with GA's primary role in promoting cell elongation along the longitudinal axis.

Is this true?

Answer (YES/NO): NO